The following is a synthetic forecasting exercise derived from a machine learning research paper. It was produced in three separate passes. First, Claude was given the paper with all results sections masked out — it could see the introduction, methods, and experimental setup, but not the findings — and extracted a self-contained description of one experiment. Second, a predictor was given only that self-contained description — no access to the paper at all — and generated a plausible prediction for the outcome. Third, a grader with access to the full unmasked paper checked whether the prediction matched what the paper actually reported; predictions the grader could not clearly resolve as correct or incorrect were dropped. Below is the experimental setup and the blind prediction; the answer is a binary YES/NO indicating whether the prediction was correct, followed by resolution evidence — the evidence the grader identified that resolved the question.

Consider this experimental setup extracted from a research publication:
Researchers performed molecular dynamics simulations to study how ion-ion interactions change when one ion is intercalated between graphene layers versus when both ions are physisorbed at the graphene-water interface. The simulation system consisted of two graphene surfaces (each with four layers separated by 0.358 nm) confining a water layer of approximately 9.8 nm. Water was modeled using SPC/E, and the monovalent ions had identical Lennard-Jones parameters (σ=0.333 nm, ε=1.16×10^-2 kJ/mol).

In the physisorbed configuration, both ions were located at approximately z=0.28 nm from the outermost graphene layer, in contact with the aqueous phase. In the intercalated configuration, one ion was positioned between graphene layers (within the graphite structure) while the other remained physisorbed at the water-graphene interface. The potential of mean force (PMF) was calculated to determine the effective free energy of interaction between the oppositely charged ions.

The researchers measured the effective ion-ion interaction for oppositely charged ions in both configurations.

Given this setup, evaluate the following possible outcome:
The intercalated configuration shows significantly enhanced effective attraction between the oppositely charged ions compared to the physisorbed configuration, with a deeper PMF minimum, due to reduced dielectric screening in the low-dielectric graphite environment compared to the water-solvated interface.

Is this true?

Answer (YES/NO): NO